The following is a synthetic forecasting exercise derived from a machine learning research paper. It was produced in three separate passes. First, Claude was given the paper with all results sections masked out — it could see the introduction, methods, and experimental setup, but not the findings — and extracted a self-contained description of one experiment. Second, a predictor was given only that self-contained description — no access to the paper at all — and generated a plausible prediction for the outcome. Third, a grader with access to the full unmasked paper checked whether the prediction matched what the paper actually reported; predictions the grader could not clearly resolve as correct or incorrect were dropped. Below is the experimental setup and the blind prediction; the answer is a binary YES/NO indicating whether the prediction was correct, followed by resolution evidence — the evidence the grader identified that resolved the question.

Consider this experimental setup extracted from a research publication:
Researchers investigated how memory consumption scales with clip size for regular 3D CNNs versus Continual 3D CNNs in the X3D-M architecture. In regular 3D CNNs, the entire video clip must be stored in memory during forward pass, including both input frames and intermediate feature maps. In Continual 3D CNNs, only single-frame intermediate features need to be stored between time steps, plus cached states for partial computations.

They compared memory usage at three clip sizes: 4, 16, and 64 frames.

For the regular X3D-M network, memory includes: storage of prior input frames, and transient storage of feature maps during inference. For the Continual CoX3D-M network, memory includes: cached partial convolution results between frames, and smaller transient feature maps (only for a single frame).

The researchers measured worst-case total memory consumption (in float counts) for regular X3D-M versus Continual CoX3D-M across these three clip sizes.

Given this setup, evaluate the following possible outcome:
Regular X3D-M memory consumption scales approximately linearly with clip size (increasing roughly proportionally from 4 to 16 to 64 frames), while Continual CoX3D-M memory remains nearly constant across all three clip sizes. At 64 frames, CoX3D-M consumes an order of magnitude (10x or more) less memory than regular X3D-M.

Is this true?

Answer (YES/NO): NO